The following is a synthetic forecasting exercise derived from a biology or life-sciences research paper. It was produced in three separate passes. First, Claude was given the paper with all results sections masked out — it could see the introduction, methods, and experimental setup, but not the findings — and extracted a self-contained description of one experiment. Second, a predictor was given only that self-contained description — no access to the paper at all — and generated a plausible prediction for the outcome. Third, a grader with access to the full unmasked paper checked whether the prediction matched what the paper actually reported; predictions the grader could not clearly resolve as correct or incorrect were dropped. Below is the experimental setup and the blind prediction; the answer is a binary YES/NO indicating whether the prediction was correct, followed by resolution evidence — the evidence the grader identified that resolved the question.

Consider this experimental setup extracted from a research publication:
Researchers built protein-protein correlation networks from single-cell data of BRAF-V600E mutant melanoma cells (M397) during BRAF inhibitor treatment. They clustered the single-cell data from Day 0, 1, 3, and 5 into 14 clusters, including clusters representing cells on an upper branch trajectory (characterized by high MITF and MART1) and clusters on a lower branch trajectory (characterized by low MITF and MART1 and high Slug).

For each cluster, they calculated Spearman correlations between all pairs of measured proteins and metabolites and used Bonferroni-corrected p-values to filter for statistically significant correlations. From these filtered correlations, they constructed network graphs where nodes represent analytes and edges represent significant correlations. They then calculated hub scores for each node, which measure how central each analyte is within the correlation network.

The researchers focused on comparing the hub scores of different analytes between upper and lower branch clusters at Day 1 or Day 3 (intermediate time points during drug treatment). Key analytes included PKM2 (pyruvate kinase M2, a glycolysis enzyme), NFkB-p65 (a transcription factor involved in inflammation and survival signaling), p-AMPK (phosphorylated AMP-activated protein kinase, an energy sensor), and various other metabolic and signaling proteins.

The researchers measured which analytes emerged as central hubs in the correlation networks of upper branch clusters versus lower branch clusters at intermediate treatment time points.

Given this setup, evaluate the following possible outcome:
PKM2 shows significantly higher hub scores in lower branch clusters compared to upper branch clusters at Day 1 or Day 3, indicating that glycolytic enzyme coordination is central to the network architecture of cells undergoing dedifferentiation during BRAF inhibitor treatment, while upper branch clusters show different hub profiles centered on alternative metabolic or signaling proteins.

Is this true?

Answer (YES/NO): NO